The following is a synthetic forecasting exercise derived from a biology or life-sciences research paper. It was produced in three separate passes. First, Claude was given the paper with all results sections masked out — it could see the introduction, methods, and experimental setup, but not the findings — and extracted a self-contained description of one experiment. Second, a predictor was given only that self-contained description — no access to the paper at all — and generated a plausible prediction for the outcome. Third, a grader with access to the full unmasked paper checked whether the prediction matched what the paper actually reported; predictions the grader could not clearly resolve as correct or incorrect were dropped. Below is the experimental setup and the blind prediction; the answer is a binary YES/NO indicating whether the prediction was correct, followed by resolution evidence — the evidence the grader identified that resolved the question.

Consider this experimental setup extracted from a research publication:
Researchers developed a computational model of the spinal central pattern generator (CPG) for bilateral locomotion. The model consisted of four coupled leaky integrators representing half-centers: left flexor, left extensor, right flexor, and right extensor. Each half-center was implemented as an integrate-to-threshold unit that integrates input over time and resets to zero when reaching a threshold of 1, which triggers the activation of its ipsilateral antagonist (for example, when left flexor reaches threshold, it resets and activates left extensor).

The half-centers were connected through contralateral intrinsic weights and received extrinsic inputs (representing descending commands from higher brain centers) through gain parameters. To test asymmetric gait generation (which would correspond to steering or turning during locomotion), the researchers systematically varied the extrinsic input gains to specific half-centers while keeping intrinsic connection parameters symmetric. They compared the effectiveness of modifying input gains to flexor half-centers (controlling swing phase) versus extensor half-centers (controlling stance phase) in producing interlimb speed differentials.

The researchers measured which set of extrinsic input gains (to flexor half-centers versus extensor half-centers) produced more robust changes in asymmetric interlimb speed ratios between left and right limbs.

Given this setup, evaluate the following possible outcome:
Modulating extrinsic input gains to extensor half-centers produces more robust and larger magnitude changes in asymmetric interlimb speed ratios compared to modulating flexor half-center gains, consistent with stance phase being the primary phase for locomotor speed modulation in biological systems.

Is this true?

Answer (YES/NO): NO